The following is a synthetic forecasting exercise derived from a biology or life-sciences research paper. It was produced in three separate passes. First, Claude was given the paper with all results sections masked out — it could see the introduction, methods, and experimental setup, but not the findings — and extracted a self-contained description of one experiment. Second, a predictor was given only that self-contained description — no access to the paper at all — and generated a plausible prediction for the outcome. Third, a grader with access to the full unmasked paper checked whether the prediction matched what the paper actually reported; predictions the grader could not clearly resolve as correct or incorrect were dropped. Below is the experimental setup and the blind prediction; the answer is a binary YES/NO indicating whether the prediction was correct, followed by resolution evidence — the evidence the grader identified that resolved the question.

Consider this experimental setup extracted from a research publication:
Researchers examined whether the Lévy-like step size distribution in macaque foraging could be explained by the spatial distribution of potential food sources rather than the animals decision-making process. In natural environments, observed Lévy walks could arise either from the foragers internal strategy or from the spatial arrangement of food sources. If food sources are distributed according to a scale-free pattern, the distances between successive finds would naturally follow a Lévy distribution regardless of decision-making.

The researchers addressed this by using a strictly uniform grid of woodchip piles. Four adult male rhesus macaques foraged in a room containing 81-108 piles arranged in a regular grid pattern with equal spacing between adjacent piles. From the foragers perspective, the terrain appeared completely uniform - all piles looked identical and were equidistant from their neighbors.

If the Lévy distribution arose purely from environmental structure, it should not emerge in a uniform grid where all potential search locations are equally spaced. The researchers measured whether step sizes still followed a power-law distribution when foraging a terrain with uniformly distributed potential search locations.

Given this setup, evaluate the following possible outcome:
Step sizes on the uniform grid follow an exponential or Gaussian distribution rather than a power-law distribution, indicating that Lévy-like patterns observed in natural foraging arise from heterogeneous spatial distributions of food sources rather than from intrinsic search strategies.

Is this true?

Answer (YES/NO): NO